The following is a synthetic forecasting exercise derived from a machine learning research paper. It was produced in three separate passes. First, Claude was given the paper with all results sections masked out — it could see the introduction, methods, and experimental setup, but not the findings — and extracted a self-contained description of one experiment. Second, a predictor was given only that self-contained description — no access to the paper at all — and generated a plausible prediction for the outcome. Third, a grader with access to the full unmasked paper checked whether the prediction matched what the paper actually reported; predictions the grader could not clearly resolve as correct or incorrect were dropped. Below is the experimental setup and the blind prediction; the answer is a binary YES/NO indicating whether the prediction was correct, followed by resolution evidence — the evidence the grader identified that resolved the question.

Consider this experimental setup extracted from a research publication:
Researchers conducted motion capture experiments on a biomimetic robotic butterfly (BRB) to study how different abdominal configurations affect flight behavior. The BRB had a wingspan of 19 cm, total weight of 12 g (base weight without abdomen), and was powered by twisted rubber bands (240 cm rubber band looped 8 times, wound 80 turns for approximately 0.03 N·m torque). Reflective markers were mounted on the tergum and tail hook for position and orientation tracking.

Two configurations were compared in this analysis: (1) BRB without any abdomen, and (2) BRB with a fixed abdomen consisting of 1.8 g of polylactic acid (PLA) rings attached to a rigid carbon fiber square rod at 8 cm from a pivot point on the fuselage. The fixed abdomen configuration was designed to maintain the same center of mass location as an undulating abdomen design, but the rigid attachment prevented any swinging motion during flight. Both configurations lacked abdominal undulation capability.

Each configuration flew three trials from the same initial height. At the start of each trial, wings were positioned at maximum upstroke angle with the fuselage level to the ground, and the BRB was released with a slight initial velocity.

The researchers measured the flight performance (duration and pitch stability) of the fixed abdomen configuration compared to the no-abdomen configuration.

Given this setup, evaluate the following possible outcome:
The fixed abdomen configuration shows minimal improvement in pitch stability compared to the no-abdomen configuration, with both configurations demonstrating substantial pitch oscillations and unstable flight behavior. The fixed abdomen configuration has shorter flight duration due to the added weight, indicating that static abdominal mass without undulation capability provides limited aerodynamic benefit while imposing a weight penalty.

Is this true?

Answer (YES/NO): NO